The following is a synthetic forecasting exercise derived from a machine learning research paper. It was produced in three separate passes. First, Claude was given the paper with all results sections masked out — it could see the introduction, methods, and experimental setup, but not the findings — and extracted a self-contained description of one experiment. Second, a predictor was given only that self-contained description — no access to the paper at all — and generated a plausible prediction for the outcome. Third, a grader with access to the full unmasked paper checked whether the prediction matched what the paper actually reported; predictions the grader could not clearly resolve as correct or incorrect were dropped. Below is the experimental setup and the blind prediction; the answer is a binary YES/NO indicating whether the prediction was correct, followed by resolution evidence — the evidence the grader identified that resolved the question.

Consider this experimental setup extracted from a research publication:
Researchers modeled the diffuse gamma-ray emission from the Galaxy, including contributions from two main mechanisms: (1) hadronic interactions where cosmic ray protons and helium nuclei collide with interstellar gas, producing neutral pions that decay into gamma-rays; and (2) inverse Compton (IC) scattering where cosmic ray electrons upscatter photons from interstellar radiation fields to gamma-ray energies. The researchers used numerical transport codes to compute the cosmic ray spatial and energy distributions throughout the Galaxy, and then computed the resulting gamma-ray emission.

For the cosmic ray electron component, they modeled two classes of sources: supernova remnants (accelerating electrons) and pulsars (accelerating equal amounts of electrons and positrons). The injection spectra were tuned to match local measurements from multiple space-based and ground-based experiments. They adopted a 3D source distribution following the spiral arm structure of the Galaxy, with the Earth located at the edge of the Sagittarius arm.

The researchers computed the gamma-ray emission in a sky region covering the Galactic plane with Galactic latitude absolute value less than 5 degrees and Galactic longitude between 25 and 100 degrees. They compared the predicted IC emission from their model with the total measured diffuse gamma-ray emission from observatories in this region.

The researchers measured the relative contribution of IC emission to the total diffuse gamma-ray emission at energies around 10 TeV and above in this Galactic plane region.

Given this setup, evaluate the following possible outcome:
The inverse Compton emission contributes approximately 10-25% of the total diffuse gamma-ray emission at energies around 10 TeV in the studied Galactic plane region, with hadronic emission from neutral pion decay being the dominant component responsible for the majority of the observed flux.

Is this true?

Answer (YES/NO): NO